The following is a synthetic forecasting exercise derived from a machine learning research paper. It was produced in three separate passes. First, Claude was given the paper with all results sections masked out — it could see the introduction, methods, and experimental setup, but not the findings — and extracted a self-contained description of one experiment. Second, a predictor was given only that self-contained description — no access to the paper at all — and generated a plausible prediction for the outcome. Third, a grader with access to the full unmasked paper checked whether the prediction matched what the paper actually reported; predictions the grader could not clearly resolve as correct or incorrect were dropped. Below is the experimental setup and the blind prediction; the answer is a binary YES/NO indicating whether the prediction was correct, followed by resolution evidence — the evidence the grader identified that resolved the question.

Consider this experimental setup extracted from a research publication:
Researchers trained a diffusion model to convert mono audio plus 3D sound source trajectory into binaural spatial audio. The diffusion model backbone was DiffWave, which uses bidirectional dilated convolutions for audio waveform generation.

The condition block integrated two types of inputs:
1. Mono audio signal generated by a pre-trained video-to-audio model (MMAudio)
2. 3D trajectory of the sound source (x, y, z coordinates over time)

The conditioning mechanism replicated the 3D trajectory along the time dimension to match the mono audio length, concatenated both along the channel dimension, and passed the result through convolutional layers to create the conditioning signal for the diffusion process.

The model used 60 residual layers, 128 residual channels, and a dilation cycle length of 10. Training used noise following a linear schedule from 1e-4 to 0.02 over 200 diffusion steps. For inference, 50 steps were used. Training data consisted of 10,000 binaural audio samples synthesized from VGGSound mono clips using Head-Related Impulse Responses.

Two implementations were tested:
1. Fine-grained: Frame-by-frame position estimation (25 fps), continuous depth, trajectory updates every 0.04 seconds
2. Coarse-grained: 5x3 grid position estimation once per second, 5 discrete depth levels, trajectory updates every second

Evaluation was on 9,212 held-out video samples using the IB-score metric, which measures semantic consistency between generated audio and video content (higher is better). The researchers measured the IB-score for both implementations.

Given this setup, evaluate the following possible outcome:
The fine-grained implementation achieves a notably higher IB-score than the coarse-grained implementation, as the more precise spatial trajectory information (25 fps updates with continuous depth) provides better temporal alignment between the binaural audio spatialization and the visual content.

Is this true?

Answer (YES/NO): NO